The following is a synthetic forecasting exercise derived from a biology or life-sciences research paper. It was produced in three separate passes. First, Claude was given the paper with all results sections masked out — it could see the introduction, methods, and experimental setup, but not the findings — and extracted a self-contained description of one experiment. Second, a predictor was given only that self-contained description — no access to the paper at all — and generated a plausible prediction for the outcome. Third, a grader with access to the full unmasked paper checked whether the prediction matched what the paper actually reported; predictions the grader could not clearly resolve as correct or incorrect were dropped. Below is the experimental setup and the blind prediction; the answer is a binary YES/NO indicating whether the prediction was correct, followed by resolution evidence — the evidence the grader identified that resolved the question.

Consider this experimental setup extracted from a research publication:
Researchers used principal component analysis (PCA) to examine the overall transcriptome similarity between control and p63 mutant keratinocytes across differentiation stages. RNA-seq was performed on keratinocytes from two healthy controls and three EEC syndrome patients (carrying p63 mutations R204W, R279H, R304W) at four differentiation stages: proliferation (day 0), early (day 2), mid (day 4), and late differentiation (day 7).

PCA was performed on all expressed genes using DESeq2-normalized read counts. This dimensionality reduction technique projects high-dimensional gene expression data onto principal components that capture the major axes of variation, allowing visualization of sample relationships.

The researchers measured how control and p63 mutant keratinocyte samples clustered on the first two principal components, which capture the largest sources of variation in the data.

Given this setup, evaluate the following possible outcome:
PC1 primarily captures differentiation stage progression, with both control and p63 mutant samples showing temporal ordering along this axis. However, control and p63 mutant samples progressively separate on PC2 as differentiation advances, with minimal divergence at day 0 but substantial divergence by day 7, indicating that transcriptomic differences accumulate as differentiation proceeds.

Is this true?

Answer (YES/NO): NO